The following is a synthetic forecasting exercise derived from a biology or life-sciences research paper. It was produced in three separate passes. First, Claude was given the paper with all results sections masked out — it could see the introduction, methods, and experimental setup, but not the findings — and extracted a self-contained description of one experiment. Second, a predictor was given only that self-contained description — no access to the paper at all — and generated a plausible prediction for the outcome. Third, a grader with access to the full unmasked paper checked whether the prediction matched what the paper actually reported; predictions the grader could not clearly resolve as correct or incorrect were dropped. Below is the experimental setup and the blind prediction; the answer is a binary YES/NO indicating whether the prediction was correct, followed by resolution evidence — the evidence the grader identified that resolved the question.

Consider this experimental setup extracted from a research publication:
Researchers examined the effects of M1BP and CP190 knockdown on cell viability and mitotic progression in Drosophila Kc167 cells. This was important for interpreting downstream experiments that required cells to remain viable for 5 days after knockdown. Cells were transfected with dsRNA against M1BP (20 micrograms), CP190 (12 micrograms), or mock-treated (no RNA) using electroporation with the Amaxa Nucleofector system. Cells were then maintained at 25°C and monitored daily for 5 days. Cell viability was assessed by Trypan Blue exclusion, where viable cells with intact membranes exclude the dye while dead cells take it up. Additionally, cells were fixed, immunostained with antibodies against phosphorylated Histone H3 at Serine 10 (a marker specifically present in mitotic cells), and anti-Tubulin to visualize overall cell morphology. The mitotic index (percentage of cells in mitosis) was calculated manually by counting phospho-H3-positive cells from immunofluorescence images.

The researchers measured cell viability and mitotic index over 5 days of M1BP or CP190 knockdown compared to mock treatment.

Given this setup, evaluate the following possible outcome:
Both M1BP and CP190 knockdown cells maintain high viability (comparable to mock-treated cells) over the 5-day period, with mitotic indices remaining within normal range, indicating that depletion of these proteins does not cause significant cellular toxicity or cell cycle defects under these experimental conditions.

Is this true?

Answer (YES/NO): YES